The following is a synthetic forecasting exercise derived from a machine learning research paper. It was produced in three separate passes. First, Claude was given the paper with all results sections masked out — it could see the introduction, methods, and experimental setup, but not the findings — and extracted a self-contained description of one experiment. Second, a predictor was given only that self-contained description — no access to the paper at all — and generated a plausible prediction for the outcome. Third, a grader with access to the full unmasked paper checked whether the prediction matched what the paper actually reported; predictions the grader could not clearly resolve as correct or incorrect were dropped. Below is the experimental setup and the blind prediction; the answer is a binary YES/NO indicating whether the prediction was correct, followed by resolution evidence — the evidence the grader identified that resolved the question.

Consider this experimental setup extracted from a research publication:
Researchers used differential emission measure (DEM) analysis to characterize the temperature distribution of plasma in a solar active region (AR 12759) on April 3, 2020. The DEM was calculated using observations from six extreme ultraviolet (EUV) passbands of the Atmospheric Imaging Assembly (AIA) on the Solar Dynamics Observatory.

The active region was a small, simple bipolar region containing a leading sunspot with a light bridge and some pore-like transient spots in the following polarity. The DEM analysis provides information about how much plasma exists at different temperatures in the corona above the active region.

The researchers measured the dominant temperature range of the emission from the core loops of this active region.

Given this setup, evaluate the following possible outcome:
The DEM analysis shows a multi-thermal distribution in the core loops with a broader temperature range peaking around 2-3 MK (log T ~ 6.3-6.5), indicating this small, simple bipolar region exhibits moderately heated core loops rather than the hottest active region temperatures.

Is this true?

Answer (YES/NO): NO